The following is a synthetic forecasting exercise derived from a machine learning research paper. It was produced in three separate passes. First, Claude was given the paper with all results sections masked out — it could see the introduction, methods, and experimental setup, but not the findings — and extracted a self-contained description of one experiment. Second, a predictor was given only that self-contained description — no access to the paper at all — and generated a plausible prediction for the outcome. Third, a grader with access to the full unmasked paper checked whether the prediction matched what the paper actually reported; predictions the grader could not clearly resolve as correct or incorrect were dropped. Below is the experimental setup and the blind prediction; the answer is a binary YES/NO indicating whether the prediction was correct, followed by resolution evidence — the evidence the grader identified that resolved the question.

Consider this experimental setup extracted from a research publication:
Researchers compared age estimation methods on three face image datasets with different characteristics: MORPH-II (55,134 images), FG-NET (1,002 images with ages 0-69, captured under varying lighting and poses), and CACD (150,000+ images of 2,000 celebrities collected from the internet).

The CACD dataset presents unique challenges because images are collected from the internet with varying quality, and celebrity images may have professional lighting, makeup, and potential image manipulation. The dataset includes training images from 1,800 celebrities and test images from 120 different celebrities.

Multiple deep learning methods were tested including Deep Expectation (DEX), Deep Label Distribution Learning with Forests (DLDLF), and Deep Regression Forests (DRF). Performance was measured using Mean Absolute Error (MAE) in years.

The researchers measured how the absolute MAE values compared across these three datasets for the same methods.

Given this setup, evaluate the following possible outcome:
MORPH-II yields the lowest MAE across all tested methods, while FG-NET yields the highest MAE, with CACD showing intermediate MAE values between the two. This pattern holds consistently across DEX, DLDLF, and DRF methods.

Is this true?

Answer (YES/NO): NO